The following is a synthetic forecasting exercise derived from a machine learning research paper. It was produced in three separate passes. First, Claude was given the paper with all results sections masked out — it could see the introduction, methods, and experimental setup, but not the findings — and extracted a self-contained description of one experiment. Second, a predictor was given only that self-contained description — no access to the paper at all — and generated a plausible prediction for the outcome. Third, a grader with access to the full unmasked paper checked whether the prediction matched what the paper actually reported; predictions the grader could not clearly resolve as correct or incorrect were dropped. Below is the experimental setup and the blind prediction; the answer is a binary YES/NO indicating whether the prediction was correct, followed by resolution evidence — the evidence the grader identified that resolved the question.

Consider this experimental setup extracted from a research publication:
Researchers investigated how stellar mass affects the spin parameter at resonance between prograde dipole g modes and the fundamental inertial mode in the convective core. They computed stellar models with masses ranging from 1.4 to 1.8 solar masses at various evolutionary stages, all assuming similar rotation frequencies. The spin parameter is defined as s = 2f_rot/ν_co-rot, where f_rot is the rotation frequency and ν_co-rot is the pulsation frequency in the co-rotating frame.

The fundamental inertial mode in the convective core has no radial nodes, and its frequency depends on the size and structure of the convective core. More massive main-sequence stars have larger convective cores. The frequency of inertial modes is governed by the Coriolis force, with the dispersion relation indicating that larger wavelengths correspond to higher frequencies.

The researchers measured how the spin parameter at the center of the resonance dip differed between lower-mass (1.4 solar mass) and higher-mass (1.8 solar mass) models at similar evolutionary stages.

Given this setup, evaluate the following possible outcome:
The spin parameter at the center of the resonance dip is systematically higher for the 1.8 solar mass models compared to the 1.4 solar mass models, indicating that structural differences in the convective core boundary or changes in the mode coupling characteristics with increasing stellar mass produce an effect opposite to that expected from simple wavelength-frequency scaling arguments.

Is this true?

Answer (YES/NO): NO